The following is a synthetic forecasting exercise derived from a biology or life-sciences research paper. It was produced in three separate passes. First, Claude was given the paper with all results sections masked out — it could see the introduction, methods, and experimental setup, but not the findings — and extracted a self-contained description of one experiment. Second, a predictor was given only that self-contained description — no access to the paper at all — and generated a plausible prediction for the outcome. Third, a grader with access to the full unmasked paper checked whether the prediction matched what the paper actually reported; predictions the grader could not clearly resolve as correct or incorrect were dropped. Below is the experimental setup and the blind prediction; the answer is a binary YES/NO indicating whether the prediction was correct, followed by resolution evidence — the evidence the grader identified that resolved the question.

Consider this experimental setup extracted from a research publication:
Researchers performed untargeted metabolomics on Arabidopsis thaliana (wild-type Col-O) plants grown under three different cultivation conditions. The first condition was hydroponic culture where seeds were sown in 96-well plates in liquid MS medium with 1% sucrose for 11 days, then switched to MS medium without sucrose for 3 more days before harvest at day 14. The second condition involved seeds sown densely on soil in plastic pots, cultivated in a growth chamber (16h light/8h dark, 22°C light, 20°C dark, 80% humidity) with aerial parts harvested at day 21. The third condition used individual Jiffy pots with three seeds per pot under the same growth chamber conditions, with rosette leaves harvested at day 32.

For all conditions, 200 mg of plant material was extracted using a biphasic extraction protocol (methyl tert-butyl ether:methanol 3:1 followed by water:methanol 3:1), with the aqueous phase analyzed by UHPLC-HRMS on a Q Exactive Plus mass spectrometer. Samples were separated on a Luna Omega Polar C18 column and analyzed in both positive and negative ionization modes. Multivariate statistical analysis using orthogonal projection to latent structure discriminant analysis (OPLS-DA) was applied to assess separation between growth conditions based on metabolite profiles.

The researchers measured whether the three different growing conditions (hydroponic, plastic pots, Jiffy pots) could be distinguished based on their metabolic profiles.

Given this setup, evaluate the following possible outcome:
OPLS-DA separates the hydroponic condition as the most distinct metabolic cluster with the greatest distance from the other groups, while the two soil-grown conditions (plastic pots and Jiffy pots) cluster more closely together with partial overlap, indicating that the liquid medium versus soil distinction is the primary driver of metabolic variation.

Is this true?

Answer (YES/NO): NO